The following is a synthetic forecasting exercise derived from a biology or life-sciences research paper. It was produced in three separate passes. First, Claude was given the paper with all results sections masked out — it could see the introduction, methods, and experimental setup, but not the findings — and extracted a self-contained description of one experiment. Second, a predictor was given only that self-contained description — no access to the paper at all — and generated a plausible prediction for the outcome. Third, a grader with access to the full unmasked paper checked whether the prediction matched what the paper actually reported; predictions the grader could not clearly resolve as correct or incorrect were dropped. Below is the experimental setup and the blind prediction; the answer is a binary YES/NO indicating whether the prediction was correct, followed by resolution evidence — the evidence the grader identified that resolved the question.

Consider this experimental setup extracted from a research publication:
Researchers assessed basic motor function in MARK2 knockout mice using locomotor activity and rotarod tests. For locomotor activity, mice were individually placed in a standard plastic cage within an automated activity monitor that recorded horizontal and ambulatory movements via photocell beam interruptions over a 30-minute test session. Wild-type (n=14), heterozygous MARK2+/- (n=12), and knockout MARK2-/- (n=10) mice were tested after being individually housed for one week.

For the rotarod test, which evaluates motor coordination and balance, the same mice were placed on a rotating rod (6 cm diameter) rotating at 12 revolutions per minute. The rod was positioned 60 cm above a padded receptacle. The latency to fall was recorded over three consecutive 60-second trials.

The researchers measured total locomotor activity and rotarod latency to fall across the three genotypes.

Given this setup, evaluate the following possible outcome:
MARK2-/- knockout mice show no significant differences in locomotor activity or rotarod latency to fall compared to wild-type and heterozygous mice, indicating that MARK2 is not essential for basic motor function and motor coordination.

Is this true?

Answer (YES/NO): YES